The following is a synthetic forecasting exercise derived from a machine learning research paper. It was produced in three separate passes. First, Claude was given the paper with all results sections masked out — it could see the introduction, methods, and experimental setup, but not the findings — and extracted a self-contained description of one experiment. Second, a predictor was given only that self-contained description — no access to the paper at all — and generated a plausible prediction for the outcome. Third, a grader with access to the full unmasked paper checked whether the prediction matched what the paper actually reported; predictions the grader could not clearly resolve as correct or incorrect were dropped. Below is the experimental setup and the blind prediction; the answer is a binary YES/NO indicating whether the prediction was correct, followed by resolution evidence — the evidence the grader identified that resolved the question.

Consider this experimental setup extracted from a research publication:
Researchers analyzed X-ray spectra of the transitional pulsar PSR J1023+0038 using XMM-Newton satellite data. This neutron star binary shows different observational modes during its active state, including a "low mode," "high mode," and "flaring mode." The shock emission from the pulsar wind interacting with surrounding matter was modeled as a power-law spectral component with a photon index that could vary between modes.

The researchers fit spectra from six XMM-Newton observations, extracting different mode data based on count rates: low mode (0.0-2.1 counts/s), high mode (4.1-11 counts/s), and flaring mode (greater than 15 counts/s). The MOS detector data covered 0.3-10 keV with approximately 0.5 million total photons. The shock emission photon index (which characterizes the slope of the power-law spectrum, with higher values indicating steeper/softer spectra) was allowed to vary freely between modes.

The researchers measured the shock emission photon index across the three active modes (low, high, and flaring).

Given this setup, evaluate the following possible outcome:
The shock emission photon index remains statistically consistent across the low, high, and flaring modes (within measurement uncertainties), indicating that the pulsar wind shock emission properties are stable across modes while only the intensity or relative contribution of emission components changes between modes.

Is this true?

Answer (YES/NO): NO